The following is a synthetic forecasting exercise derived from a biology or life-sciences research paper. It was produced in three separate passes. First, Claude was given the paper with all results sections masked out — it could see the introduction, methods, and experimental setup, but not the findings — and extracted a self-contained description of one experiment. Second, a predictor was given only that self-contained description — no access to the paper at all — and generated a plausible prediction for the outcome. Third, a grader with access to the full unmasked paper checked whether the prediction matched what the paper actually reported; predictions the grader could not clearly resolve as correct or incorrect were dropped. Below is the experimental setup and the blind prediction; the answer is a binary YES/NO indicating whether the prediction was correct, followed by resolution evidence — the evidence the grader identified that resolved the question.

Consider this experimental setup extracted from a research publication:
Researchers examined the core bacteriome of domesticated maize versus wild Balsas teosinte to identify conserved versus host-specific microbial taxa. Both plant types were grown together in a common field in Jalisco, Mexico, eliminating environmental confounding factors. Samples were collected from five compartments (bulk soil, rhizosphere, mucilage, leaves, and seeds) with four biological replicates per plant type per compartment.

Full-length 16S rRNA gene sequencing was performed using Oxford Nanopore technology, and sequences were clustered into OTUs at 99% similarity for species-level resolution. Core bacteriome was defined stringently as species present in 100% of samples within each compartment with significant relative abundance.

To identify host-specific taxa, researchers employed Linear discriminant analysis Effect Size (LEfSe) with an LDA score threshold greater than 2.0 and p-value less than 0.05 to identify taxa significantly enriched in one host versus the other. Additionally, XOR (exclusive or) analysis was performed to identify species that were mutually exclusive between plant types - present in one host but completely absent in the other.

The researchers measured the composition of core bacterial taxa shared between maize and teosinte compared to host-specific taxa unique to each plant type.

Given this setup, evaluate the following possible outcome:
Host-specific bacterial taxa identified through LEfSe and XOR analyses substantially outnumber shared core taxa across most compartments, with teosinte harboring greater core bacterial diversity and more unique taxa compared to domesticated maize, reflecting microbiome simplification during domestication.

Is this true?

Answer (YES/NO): NO